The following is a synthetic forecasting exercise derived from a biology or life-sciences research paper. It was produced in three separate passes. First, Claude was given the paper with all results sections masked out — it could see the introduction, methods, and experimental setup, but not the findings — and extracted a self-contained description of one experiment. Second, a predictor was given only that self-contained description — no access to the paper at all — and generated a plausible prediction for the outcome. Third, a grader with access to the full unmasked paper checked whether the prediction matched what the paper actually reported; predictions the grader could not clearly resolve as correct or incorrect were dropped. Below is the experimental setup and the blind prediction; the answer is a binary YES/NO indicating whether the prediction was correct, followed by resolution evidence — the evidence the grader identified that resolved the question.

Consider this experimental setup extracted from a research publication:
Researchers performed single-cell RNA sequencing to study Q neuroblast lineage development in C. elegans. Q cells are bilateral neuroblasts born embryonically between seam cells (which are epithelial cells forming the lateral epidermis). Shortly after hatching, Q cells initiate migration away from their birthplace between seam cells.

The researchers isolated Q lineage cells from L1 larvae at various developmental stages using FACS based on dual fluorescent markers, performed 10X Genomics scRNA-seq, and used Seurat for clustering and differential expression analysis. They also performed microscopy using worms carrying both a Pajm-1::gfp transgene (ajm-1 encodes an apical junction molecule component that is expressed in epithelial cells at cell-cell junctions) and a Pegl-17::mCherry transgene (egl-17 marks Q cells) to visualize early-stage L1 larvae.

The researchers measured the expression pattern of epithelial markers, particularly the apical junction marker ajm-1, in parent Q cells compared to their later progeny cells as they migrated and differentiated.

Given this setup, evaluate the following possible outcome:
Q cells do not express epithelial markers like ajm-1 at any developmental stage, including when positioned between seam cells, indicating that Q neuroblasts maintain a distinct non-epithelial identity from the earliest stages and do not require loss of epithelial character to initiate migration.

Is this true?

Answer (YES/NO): NO